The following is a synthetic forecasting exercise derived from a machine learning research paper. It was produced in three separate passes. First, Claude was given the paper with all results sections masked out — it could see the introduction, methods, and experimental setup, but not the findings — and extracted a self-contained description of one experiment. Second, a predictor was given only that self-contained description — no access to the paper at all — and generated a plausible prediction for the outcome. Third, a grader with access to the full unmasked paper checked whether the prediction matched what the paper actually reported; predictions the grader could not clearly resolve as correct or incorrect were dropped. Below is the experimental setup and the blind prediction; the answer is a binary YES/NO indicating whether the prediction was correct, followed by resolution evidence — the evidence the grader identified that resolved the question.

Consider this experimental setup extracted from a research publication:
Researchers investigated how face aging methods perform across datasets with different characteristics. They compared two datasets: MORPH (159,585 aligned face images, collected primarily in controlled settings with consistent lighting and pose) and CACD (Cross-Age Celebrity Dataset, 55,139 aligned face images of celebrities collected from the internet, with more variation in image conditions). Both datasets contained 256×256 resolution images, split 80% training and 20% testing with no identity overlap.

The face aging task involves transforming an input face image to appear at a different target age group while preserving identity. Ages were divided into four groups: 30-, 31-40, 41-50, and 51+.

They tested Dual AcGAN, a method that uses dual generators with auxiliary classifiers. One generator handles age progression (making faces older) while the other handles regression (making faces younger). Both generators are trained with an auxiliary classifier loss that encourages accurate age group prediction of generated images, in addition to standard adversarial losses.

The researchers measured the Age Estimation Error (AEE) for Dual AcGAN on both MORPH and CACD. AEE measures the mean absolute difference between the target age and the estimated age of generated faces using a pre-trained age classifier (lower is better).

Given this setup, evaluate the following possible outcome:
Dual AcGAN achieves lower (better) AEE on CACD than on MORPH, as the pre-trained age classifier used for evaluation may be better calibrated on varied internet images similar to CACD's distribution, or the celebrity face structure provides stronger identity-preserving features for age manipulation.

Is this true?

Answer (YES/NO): NO